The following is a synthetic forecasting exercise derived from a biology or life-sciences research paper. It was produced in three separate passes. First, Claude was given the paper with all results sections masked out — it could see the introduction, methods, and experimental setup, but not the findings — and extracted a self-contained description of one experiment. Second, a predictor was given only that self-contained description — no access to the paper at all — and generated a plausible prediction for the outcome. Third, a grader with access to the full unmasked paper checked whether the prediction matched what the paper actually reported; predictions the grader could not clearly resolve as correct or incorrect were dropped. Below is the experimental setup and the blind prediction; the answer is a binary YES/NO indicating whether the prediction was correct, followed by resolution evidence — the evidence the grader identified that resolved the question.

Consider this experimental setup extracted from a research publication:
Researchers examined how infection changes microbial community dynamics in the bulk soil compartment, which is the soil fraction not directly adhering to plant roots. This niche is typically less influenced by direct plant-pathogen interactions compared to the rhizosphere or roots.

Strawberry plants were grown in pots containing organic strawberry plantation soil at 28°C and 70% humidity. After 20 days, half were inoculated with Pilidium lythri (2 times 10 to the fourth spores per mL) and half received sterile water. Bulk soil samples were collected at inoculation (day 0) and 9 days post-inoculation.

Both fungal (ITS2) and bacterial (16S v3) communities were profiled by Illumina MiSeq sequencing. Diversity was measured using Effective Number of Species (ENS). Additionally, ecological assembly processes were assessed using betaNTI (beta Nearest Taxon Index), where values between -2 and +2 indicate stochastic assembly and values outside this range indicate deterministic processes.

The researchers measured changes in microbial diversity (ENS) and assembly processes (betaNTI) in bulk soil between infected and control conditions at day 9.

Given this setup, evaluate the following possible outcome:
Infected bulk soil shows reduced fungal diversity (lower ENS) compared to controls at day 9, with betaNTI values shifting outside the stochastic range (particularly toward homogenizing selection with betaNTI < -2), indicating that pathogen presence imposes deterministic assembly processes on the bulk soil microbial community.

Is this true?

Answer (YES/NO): NO